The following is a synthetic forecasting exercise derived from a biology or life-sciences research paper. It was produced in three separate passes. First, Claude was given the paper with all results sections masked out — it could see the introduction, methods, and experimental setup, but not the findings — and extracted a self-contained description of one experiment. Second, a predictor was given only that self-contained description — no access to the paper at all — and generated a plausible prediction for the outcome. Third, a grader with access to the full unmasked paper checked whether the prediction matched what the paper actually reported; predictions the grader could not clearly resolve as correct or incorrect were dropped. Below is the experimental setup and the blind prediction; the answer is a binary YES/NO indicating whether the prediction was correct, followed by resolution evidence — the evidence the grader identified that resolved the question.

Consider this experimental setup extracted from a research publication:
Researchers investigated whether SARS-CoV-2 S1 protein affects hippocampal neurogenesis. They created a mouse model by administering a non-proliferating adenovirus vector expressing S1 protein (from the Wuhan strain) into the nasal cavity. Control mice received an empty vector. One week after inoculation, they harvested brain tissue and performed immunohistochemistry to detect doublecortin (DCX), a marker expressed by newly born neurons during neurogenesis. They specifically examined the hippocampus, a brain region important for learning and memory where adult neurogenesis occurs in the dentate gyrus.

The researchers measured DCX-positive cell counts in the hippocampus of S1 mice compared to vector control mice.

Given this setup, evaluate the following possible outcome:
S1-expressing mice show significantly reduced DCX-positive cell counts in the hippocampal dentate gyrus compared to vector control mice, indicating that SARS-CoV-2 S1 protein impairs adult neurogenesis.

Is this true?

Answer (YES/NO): YES